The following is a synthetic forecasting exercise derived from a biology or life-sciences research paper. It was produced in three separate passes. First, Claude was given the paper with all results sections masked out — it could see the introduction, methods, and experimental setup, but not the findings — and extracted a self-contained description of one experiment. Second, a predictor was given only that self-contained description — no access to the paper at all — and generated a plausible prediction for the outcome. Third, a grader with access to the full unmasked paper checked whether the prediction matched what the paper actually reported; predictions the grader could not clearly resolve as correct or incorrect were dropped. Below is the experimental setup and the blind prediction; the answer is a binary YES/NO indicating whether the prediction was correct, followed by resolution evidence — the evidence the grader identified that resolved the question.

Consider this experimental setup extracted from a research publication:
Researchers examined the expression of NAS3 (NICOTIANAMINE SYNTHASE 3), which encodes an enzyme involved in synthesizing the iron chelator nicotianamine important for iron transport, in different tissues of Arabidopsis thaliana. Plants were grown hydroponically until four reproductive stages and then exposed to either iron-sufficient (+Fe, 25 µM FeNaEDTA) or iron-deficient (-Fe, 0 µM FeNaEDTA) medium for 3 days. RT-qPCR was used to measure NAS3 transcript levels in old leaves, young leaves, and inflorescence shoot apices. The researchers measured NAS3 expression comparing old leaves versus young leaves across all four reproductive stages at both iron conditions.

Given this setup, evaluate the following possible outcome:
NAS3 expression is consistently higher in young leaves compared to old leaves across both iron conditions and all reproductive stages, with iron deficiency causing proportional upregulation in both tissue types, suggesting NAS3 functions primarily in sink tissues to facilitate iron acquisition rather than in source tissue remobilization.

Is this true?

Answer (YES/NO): NO